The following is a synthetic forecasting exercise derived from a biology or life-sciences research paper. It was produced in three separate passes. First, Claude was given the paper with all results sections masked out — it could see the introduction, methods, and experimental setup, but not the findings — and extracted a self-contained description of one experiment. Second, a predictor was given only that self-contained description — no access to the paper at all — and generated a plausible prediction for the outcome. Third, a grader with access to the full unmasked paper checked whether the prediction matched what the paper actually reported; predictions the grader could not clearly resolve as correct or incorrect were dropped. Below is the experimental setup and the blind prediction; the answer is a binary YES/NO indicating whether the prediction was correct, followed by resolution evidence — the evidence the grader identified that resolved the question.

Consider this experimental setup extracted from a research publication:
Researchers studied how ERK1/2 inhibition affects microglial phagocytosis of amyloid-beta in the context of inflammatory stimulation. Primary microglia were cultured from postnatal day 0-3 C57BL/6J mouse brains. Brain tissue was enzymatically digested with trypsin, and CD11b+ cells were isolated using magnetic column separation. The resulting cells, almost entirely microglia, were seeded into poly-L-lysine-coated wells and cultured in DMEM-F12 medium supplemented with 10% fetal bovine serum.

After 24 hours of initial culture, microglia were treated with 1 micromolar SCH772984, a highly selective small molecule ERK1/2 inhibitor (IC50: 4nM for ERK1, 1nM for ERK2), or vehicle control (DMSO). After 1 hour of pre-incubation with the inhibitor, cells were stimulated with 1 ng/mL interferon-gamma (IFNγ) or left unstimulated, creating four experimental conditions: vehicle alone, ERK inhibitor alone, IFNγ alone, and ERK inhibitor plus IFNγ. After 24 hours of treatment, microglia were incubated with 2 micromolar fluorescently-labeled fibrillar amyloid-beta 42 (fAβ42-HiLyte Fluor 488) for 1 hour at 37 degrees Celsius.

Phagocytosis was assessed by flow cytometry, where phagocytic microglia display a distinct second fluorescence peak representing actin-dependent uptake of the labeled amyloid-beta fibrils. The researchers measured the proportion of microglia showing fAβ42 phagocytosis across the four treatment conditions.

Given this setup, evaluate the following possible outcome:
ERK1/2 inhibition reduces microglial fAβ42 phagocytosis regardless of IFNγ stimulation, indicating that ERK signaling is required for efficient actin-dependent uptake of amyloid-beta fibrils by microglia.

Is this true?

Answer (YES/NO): YES